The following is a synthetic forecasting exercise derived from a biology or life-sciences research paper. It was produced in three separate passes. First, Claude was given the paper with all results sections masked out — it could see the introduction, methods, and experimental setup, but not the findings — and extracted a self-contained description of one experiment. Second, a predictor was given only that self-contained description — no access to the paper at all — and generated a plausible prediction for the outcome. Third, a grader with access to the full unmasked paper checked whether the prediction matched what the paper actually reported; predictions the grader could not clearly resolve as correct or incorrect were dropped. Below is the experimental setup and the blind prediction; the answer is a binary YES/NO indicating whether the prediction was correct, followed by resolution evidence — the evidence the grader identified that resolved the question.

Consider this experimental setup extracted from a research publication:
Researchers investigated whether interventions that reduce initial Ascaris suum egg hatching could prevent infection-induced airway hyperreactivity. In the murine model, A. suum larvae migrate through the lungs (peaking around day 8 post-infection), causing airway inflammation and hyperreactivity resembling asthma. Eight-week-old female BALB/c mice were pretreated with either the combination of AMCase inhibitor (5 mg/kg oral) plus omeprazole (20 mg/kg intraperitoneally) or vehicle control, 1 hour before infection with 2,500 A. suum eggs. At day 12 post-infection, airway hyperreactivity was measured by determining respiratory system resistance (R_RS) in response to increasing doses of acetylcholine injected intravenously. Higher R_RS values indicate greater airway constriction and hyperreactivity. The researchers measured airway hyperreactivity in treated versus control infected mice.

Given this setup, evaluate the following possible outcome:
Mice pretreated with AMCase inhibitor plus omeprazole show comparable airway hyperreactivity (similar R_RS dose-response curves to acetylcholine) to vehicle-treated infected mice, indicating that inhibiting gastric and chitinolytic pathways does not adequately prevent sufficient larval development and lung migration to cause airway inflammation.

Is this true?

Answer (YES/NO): NO